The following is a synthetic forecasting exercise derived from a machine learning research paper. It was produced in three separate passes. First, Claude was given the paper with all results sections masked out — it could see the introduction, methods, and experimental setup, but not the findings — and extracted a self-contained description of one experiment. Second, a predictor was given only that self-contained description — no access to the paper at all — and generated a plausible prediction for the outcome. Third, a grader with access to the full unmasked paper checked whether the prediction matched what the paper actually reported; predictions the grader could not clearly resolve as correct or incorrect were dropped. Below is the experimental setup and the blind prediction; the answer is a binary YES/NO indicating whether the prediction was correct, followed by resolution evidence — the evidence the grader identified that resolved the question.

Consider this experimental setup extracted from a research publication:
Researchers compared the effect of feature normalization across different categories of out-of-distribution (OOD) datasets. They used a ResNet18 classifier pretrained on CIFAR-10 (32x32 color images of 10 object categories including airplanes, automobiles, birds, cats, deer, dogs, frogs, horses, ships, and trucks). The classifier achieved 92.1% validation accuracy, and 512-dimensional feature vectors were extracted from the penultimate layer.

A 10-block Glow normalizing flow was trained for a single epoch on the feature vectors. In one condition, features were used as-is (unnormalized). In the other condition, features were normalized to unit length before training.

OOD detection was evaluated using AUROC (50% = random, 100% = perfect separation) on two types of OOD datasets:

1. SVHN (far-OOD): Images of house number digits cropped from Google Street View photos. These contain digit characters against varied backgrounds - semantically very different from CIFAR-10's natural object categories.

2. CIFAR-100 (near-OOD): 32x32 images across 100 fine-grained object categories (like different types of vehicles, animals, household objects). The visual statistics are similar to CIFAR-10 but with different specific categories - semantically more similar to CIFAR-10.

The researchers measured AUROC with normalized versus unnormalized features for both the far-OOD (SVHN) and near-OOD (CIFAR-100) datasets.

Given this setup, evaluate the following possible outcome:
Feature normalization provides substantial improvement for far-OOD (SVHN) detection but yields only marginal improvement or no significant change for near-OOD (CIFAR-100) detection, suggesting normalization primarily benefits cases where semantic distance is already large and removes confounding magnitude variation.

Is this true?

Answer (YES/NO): NO